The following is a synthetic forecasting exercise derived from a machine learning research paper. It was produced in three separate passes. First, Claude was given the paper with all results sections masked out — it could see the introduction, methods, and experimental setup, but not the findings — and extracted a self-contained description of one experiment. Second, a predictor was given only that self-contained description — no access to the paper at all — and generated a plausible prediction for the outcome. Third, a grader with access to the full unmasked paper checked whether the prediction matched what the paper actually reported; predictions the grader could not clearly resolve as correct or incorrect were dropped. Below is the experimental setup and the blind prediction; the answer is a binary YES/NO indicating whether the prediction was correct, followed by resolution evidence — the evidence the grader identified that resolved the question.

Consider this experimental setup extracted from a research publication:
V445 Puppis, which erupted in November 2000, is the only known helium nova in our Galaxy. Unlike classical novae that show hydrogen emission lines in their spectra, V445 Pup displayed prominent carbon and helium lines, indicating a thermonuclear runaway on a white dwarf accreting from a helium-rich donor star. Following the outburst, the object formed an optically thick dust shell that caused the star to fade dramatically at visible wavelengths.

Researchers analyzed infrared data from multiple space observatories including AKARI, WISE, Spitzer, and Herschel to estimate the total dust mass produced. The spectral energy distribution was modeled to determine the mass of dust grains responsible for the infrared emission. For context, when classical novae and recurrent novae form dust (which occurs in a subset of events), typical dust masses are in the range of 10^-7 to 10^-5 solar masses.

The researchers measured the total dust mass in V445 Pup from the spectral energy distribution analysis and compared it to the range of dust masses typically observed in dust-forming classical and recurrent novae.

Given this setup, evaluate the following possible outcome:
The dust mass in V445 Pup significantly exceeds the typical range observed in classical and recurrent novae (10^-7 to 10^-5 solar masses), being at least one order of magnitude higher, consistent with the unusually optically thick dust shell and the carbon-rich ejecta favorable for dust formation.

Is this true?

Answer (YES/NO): YES